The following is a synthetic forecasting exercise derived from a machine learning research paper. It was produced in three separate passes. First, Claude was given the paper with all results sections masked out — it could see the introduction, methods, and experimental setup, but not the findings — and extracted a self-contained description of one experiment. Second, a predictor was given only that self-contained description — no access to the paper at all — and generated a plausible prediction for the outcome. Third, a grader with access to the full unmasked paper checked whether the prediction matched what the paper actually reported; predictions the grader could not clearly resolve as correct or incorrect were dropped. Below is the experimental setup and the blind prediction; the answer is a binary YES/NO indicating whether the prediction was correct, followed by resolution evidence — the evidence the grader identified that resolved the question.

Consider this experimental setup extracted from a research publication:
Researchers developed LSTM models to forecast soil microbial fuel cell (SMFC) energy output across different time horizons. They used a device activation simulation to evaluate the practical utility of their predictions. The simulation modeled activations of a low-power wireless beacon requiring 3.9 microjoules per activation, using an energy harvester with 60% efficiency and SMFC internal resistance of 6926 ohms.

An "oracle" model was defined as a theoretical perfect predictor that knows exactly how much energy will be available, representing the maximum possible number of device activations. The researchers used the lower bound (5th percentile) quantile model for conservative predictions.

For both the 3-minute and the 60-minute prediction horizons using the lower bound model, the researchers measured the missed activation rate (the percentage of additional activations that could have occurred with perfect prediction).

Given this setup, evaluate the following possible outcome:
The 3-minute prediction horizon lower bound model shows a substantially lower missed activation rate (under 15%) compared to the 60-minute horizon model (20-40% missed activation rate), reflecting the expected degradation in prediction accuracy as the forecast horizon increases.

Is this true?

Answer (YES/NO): NO